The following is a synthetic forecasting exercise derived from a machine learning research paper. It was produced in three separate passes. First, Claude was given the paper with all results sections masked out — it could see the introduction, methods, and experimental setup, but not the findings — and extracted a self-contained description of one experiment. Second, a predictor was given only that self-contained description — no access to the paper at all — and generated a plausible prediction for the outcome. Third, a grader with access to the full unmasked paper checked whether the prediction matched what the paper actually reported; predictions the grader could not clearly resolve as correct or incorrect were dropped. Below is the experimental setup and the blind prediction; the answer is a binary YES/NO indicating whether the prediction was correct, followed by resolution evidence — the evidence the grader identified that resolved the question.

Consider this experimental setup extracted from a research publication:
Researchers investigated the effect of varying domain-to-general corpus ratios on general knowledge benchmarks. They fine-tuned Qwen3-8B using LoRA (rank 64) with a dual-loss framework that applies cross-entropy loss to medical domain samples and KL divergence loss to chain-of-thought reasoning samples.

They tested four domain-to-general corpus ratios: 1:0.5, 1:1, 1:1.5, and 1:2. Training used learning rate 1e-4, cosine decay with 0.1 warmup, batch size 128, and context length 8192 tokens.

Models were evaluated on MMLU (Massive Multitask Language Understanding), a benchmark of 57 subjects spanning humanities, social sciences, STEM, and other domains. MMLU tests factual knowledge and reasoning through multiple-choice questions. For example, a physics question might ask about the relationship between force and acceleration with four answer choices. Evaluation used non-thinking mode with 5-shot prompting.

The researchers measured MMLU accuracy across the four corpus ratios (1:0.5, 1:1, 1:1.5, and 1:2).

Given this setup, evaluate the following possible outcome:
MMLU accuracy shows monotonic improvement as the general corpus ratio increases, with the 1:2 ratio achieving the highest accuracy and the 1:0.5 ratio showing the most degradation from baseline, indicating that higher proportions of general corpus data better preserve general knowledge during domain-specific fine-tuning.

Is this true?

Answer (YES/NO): NO